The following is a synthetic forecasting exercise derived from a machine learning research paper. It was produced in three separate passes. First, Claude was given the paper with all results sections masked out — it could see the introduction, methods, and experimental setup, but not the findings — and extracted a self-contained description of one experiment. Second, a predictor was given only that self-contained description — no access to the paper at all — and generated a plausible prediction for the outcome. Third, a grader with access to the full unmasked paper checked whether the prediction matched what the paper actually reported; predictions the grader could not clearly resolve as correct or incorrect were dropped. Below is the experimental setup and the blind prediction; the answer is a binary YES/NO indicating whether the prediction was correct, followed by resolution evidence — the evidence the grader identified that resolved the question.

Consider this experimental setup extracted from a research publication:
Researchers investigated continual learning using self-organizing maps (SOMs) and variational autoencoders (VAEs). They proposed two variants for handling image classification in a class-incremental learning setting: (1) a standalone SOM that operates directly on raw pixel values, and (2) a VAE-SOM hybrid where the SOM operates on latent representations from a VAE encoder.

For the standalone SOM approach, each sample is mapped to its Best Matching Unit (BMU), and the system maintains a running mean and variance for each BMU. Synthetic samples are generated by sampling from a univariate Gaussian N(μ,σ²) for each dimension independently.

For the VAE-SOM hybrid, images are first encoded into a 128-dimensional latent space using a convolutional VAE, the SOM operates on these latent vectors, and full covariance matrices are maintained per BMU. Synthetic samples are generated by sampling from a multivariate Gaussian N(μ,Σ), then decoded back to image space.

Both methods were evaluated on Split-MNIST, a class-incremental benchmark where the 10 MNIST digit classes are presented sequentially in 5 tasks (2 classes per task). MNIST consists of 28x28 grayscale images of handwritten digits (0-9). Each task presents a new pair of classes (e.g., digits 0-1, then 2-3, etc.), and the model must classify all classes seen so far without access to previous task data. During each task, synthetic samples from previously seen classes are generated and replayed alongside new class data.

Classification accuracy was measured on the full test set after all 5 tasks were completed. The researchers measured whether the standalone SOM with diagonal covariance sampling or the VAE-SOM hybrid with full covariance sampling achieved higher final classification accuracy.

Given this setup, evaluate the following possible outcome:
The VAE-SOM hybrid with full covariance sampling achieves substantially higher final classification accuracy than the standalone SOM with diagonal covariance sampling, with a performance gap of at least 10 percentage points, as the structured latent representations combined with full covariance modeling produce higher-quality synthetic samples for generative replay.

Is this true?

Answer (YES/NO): NO